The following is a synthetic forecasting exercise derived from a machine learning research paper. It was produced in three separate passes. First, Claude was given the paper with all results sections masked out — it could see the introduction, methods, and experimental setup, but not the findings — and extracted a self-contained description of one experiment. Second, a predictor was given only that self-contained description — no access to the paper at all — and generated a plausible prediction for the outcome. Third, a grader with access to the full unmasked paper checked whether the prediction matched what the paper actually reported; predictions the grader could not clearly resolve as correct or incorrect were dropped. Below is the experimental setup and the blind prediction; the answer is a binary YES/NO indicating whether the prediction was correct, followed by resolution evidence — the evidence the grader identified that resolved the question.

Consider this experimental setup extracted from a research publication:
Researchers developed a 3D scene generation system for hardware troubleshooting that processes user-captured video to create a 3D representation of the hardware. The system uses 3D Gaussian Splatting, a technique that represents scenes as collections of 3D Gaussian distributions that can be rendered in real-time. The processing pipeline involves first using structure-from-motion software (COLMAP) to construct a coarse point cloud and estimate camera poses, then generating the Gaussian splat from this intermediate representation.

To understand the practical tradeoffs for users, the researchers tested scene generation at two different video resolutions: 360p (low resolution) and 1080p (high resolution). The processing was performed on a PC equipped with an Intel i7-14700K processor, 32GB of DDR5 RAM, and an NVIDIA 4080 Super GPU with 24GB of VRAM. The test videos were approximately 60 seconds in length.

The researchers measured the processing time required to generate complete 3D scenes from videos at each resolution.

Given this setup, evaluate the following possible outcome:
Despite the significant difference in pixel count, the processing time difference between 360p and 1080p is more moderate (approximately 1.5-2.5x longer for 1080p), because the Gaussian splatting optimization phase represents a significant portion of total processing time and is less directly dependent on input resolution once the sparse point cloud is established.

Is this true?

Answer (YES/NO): YES